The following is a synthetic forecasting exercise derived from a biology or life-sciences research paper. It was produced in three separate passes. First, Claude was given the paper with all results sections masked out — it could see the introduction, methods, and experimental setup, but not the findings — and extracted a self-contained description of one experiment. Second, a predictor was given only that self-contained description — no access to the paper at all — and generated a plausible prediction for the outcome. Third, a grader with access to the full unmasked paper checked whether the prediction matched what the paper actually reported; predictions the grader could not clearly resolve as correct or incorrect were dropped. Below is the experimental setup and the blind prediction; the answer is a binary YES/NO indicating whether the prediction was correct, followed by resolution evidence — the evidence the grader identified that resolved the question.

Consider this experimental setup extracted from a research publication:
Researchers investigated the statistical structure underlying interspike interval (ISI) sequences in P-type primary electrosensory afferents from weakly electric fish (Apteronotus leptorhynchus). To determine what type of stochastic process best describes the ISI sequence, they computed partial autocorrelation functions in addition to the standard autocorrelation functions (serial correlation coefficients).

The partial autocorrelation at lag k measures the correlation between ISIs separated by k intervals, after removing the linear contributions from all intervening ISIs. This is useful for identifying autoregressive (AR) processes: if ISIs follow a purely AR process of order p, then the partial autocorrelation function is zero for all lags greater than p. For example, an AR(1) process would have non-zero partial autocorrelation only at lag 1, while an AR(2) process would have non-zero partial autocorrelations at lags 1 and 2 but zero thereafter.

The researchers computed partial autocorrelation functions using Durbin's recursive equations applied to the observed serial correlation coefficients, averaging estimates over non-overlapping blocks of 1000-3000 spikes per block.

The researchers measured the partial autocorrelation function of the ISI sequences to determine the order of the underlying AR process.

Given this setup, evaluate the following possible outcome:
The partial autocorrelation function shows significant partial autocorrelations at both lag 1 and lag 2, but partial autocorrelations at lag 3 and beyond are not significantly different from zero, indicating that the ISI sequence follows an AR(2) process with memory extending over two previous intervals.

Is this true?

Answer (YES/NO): NO